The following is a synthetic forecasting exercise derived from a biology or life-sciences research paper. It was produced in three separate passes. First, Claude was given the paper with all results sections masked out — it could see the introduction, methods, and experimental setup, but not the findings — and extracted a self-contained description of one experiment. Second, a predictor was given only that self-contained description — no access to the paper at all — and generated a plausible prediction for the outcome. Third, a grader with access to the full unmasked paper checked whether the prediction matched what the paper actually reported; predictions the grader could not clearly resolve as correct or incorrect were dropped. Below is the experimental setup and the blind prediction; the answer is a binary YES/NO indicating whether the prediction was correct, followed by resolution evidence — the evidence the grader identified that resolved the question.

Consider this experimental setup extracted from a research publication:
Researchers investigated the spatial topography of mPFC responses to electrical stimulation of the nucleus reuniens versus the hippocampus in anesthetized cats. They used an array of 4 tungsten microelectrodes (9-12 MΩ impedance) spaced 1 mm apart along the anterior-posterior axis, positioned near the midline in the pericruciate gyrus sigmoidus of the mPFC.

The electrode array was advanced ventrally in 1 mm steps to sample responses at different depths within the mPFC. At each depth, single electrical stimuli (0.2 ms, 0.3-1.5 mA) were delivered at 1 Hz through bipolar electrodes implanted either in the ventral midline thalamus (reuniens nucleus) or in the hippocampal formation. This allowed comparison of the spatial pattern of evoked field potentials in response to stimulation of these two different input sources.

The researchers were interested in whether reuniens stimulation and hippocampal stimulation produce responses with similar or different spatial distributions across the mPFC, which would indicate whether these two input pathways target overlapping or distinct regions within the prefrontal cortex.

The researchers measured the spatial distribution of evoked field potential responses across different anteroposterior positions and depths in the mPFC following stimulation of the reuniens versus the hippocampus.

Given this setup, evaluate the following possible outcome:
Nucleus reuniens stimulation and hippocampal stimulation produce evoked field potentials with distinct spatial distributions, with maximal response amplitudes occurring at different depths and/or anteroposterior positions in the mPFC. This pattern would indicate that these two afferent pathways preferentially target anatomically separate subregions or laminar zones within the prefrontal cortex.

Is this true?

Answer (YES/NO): NO